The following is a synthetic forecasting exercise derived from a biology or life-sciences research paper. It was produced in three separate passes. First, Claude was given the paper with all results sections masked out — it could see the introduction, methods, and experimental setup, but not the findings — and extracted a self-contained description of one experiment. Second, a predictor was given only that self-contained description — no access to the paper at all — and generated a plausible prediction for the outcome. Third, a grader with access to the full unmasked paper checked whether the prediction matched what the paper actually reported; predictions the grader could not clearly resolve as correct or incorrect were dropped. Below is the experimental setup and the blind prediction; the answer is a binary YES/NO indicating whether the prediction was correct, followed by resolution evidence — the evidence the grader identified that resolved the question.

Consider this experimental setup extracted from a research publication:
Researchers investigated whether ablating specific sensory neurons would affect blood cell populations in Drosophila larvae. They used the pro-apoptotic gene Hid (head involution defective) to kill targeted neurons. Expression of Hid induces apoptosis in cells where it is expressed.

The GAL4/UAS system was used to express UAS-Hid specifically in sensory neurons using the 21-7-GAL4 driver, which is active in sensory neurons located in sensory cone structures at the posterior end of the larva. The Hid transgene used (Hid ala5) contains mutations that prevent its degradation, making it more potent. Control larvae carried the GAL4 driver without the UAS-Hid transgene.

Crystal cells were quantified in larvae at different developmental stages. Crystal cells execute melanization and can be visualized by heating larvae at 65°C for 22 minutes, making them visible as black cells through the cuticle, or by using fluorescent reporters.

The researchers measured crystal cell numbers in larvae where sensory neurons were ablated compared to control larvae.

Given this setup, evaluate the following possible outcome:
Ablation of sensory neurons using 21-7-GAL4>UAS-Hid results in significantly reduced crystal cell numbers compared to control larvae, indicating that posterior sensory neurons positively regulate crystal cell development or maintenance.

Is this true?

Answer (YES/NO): YES